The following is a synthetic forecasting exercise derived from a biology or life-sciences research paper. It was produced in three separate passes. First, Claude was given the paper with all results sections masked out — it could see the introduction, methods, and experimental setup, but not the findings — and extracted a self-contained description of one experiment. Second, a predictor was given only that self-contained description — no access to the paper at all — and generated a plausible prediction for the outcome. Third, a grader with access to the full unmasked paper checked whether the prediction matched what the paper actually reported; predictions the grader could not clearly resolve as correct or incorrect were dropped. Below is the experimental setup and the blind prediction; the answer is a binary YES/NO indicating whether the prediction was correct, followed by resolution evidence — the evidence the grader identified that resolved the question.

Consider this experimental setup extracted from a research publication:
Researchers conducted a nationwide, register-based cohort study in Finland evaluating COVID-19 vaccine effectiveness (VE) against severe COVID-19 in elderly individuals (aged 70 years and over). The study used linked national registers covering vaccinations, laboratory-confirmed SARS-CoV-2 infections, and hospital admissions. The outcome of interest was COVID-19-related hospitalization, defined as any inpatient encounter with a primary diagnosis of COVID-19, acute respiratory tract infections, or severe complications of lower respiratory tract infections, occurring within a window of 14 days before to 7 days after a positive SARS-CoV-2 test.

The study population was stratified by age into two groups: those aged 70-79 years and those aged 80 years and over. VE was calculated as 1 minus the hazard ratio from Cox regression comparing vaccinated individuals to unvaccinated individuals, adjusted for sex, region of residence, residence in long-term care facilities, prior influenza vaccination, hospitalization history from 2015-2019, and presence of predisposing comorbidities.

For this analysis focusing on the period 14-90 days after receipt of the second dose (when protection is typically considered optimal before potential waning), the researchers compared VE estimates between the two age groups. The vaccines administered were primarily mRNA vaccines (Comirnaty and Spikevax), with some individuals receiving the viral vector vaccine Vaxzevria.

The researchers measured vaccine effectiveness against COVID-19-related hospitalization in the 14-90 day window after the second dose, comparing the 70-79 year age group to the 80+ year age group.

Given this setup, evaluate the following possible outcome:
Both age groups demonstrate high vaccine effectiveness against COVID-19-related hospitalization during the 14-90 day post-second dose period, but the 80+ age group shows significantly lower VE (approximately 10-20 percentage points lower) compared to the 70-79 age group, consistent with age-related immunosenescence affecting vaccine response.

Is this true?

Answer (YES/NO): NO